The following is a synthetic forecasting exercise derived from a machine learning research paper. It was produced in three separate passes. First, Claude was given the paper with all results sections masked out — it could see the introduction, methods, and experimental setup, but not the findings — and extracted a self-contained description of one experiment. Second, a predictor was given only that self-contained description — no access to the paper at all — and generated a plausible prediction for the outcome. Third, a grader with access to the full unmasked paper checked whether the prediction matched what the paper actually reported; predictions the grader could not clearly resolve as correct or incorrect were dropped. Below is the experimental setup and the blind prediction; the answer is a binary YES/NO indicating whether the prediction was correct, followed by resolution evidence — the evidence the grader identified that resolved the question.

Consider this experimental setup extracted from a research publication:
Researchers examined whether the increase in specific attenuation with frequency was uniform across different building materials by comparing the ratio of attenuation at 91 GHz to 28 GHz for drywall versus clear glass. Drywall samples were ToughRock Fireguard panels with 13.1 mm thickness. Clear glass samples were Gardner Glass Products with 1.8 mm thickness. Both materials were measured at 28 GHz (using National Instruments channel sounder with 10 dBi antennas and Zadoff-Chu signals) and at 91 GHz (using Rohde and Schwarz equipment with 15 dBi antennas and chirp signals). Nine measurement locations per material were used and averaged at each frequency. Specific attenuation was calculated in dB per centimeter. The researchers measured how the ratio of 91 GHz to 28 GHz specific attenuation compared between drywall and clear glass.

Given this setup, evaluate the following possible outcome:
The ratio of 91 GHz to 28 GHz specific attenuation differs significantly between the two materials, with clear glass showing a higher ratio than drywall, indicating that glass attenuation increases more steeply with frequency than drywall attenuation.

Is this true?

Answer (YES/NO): YES